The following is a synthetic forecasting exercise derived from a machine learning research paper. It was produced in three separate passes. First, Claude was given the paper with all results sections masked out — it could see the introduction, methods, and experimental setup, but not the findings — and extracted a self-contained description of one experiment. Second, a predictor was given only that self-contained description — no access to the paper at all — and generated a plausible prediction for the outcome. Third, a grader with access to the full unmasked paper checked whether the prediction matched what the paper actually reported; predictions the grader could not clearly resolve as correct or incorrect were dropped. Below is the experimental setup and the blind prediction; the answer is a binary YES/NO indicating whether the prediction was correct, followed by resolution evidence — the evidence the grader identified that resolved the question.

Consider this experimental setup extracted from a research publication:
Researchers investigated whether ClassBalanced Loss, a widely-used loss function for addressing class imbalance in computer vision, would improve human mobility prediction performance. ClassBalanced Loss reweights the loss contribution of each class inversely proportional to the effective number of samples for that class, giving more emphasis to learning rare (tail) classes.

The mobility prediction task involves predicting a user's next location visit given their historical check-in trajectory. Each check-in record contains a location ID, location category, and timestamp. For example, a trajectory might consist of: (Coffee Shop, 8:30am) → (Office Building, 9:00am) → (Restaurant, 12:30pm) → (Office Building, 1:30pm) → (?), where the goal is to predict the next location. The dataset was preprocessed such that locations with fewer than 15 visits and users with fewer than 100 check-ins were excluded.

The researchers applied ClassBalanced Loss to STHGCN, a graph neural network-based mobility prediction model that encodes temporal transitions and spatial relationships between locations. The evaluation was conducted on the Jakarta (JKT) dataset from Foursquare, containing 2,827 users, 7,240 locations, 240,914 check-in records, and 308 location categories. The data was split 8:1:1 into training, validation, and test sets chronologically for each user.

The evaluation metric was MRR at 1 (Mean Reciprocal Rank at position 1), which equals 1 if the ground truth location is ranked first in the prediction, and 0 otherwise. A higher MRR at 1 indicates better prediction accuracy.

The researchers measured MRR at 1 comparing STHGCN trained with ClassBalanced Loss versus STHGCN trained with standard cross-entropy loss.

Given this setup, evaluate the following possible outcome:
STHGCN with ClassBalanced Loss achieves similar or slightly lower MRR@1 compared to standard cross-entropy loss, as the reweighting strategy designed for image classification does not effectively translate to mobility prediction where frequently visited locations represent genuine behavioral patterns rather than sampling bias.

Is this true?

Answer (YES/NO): NO